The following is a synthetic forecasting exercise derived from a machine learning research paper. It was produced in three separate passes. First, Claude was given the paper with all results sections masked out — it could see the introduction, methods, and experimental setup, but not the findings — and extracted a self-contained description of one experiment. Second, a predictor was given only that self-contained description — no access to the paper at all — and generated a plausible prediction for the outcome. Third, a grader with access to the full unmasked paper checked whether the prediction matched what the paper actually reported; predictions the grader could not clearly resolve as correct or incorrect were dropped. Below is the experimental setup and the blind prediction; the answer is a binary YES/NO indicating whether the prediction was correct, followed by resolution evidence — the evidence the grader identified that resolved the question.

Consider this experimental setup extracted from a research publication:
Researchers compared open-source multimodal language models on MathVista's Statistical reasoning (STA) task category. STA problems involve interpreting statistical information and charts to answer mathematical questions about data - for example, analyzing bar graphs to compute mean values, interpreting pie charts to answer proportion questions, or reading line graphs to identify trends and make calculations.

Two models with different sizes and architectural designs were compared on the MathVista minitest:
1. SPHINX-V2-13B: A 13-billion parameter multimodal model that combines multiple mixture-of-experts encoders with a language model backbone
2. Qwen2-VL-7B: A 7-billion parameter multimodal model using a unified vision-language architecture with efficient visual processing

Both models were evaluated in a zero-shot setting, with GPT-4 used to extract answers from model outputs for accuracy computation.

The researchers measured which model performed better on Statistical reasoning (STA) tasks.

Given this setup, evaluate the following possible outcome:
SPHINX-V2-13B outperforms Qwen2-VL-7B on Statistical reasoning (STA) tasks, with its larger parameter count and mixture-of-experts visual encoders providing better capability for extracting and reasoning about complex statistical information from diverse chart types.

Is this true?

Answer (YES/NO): NO